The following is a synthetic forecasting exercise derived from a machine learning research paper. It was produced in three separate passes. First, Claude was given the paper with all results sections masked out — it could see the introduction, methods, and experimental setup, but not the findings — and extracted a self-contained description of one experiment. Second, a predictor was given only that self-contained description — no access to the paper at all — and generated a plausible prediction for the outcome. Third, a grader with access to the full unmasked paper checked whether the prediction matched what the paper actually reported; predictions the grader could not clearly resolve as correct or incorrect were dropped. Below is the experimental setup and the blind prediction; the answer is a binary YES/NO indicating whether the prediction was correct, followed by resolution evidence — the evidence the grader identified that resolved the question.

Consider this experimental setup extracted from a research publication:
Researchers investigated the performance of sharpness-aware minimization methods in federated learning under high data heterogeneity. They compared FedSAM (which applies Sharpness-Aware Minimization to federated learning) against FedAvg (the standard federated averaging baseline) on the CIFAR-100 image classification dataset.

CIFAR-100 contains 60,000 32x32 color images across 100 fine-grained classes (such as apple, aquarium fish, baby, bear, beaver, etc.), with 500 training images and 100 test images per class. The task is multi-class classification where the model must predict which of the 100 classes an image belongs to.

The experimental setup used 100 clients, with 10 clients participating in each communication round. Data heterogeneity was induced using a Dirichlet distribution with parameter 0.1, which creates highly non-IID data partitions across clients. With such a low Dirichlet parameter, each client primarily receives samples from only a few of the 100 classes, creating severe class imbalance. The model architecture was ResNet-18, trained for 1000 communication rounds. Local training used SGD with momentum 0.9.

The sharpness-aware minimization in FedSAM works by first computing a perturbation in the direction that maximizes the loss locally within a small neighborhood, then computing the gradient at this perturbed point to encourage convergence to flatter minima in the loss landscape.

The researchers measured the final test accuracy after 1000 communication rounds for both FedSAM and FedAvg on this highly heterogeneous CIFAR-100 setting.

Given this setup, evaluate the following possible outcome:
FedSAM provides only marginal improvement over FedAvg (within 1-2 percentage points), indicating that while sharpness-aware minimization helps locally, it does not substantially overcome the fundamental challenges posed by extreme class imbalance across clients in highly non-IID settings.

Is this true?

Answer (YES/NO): NO